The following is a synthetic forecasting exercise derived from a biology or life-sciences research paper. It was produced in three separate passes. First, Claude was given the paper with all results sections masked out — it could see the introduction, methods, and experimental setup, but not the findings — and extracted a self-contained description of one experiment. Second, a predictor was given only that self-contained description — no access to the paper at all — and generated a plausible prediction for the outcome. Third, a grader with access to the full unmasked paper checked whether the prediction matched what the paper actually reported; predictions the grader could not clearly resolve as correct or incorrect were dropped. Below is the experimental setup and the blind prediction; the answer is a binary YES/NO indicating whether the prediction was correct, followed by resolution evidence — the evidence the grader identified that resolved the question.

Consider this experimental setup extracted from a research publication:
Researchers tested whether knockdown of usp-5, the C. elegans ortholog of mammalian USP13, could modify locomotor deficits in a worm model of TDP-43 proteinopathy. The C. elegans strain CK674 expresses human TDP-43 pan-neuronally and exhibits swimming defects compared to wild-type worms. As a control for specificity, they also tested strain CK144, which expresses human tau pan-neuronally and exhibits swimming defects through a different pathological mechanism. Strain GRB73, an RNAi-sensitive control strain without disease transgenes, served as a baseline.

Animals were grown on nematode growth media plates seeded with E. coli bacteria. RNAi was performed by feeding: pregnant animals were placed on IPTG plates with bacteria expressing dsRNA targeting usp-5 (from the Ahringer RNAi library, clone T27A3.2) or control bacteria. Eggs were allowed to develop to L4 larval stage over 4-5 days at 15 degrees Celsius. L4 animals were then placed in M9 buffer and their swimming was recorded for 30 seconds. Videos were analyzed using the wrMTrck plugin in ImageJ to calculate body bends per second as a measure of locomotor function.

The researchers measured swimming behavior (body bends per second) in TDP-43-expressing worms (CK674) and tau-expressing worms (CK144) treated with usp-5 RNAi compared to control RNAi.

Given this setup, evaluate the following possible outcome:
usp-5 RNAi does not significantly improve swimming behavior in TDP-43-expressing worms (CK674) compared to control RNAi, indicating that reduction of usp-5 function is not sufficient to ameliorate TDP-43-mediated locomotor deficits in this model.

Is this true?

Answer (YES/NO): NO